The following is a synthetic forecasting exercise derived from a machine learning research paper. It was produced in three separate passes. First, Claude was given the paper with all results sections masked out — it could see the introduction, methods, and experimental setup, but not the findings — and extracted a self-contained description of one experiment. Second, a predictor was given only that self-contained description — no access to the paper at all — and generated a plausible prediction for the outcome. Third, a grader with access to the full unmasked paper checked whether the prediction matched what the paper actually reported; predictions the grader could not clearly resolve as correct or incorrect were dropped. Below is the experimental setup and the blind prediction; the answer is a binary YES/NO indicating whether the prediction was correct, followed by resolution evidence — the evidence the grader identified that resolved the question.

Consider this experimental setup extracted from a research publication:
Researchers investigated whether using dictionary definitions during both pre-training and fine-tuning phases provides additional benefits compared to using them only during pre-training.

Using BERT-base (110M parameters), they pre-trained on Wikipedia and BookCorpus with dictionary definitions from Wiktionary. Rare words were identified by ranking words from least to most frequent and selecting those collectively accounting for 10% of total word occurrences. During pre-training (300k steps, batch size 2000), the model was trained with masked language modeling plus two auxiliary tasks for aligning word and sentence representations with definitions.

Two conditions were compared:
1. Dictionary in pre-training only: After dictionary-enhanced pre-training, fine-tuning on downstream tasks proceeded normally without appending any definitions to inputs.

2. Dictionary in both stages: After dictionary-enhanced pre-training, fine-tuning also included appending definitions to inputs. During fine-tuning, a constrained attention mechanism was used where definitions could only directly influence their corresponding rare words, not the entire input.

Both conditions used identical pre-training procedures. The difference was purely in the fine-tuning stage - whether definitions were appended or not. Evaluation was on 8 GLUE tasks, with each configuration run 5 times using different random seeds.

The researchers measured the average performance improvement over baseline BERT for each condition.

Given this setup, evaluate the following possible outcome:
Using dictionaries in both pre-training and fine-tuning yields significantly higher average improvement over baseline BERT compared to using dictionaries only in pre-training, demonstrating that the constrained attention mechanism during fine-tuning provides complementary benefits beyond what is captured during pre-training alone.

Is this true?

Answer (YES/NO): NO